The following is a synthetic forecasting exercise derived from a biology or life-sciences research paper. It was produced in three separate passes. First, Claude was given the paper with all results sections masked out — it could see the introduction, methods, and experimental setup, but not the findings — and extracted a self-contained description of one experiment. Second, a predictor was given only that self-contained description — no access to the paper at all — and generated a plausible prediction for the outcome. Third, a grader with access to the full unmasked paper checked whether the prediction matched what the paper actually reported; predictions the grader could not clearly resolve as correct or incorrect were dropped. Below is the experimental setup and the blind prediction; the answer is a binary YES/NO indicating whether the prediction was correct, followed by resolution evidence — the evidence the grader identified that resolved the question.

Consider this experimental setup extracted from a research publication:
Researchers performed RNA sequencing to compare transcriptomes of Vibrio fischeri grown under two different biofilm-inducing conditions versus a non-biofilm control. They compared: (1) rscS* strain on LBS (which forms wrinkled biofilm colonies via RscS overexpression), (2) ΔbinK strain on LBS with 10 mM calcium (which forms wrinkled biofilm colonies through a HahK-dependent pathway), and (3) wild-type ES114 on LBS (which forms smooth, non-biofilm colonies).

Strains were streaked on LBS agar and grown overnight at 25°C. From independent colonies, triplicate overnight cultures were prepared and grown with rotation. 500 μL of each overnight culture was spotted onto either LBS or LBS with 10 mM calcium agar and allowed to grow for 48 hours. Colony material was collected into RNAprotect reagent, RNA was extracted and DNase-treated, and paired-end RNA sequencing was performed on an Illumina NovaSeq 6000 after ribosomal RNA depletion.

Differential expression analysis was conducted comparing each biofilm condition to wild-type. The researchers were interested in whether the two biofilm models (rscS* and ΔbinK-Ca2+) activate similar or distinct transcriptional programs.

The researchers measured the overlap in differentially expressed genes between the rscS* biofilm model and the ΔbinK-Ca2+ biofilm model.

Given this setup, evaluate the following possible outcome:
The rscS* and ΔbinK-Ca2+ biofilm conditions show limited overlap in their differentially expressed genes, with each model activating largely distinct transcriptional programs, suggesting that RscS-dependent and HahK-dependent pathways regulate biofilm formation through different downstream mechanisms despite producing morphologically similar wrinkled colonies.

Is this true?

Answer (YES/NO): NO